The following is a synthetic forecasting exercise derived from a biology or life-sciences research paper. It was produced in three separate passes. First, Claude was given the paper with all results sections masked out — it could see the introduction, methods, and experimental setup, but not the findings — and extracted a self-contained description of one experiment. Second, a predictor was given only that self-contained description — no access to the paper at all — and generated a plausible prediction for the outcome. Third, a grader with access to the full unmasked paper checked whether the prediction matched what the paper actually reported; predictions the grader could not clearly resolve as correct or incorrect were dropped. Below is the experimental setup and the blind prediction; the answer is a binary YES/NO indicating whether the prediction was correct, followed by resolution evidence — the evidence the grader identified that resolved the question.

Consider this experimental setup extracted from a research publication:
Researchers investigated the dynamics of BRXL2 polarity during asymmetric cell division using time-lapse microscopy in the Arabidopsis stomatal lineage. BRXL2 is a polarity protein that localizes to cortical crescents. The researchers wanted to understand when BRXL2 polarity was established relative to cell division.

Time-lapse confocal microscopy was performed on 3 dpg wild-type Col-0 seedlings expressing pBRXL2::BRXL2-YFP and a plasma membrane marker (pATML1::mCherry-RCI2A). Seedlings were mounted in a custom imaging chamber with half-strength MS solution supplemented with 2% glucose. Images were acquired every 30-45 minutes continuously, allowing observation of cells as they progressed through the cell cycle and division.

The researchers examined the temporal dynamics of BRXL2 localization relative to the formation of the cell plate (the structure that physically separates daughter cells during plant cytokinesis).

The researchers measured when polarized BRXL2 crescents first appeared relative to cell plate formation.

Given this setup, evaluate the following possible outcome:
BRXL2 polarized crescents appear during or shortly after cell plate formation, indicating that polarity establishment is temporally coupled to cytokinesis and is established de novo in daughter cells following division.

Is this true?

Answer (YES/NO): NO